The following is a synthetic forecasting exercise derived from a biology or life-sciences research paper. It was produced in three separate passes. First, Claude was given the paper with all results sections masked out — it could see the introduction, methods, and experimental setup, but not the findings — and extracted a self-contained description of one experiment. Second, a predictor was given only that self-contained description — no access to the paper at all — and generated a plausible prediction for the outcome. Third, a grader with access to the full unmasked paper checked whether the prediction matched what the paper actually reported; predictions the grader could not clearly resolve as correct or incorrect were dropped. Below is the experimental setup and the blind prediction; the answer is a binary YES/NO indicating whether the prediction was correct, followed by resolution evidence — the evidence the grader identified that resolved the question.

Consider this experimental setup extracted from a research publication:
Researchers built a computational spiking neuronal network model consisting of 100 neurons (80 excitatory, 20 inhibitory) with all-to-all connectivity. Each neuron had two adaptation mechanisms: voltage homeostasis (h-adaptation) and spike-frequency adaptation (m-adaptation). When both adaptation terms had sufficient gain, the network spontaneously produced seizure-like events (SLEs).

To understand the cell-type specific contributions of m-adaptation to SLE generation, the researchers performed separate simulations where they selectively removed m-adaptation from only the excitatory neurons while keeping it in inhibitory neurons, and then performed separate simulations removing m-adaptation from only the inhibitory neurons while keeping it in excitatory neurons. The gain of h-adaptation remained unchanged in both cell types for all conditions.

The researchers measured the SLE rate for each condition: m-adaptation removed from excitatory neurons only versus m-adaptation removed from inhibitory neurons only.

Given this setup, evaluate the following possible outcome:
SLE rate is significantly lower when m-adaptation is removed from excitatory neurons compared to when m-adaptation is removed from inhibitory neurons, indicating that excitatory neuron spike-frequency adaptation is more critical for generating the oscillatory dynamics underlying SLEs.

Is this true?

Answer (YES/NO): NO